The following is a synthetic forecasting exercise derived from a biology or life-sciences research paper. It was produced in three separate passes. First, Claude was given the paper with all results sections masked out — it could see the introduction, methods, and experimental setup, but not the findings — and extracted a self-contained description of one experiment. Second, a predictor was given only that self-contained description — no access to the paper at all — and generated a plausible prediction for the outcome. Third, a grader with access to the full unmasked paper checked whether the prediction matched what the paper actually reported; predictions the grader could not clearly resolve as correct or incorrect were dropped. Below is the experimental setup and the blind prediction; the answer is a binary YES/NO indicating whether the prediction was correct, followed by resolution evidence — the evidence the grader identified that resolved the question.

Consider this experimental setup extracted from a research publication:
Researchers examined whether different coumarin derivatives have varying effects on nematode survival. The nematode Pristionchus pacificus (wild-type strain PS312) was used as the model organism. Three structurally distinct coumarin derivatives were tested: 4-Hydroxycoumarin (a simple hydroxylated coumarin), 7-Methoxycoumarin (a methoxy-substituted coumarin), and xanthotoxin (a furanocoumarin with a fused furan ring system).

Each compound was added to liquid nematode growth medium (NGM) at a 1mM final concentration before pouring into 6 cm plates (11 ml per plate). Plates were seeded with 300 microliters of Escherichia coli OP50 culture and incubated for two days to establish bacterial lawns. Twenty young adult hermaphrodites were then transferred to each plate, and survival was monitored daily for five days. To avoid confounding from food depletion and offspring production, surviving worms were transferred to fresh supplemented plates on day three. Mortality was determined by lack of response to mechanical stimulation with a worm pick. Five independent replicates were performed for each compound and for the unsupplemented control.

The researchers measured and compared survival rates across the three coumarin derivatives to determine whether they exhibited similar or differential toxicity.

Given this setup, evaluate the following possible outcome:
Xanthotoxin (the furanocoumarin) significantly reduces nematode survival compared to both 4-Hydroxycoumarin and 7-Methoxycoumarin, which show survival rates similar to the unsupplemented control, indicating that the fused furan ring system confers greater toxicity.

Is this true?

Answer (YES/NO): NO